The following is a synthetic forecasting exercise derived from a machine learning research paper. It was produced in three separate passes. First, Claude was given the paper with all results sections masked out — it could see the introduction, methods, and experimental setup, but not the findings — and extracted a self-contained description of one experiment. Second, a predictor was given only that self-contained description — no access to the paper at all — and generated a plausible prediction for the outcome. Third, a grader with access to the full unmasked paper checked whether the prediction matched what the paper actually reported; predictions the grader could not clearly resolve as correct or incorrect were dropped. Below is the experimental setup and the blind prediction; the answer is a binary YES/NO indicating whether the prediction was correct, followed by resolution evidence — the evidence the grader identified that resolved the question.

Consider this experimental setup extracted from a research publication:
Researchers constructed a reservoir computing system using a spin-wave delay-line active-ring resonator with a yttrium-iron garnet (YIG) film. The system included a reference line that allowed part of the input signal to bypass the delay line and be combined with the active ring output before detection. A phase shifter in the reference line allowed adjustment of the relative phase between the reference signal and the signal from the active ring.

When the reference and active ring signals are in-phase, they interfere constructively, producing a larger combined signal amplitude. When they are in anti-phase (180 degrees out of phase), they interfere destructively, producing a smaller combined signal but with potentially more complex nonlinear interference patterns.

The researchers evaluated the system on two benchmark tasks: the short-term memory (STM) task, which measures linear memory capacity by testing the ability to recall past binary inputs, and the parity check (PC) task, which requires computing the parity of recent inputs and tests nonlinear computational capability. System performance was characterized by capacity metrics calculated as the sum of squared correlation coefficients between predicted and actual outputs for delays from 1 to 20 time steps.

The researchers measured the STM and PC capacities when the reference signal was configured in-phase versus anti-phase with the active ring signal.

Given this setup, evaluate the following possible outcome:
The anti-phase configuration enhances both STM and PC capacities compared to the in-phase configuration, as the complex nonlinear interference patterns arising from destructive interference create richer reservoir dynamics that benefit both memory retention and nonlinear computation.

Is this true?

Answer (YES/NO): NO